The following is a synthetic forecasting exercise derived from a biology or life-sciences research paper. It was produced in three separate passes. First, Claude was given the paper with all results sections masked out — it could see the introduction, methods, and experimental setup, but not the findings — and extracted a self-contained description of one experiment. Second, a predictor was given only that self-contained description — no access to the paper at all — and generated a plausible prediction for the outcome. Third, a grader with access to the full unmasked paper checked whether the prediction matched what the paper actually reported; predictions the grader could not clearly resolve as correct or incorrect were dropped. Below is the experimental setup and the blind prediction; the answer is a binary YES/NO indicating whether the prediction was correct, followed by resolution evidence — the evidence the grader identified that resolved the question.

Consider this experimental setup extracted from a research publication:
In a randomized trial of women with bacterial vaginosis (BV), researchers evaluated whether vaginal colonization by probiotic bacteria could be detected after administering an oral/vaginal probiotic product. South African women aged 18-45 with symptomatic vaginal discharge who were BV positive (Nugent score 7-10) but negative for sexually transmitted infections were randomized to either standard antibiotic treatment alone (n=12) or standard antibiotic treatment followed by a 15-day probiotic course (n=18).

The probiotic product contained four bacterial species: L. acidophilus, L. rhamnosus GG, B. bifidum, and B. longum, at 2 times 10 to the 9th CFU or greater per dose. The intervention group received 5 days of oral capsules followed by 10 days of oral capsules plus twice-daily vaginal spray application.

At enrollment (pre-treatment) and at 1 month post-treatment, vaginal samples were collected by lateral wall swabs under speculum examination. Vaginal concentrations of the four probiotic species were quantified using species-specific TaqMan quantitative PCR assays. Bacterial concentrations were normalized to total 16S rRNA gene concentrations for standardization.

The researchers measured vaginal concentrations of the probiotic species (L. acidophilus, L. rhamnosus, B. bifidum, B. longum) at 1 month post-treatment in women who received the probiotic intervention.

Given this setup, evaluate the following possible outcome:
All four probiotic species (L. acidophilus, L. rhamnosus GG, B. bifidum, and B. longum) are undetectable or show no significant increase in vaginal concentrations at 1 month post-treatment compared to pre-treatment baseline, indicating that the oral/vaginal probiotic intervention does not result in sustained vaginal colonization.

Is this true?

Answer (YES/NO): YES